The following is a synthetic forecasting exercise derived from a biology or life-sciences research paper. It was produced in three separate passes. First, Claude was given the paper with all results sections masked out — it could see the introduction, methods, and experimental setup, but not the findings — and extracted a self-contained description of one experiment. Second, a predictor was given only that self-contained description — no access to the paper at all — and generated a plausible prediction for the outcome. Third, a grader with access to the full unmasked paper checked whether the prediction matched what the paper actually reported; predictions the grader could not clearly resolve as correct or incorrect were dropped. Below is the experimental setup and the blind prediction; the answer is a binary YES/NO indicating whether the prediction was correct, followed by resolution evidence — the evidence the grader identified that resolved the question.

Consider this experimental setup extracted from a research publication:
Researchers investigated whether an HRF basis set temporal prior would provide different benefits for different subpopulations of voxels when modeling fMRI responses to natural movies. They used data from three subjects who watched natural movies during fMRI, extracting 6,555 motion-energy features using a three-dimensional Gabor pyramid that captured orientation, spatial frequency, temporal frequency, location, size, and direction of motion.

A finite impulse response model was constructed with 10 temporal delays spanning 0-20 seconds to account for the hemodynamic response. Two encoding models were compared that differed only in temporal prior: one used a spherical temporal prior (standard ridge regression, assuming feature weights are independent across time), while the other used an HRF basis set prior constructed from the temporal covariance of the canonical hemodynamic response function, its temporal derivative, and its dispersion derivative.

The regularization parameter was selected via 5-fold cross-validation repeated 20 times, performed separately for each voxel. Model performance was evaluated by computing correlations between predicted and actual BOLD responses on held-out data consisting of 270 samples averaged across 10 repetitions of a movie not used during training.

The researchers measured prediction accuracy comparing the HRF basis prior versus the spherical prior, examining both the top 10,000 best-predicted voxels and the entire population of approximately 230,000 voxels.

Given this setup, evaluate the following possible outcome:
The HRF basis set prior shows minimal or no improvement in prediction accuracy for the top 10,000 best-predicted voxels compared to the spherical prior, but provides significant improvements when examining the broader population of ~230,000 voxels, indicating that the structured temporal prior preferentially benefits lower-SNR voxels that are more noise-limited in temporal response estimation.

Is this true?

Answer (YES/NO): NO